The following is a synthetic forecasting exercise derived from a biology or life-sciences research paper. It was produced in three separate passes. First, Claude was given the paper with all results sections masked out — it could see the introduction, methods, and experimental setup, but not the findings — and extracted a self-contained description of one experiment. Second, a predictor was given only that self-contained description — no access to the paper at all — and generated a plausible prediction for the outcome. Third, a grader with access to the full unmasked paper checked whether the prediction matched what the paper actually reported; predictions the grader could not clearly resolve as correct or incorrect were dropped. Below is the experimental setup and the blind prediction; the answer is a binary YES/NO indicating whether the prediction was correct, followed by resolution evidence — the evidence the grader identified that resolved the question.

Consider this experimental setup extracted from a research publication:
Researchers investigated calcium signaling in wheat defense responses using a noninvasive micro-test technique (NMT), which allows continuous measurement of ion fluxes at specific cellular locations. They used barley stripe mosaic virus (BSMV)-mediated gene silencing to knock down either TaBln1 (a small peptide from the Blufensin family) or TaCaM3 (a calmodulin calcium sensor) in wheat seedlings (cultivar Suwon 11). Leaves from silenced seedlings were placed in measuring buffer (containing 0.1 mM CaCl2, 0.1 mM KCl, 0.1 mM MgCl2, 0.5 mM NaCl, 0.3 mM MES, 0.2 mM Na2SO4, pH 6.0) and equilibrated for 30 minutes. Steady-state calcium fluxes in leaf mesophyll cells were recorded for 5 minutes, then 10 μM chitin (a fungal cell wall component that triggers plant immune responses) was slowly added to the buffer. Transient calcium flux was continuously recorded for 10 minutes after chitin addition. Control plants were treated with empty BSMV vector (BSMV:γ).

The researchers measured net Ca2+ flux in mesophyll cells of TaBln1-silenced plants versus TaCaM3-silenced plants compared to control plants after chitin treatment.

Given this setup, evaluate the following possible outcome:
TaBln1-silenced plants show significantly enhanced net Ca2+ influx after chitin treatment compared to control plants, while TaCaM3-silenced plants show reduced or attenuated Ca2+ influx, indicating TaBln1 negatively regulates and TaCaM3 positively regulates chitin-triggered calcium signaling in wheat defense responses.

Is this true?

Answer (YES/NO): YES